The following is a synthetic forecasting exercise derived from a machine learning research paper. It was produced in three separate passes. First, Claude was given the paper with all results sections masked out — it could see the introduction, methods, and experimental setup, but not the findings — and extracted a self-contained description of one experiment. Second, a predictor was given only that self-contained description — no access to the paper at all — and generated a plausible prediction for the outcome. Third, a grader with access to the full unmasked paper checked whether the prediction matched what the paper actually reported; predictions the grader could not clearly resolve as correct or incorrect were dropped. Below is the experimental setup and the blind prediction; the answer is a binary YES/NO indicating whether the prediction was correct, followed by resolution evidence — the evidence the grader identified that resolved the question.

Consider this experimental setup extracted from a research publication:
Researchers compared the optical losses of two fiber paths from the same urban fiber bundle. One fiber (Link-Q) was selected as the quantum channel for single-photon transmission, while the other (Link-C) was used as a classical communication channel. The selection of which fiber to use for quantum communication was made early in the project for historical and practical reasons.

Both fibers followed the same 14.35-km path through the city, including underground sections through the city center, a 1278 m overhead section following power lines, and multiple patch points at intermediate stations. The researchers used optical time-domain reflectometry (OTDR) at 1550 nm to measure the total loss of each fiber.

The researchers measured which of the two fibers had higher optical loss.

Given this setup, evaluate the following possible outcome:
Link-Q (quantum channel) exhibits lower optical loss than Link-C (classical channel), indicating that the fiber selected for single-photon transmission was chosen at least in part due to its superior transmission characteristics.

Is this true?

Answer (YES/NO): NO